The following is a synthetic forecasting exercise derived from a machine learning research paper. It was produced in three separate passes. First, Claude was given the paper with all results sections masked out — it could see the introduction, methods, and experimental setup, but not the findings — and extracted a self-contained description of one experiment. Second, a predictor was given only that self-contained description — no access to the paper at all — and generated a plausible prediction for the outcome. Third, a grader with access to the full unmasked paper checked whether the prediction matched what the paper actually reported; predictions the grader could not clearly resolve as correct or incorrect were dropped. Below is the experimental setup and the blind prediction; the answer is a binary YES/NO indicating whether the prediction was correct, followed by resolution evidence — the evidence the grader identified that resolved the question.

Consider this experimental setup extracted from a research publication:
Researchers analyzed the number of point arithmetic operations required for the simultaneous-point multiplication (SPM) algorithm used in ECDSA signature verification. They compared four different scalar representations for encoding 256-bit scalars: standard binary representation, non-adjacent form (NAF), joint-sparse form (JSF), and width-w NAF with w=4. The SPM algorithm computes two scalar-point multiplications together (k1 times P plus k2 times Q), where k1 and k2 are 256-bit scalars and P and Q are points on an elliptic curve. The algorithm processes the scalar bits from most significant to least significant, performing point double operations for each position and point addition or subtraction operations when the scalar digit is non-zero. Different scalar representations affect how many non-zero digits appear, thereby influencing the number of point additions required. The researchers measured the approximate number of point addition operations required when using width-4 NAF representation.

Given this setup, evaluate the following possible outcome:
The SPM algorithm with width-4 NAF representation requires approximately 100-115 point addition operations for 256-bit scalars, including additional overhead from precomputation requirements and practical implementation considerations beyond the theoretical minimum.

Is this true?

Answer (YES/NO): YES